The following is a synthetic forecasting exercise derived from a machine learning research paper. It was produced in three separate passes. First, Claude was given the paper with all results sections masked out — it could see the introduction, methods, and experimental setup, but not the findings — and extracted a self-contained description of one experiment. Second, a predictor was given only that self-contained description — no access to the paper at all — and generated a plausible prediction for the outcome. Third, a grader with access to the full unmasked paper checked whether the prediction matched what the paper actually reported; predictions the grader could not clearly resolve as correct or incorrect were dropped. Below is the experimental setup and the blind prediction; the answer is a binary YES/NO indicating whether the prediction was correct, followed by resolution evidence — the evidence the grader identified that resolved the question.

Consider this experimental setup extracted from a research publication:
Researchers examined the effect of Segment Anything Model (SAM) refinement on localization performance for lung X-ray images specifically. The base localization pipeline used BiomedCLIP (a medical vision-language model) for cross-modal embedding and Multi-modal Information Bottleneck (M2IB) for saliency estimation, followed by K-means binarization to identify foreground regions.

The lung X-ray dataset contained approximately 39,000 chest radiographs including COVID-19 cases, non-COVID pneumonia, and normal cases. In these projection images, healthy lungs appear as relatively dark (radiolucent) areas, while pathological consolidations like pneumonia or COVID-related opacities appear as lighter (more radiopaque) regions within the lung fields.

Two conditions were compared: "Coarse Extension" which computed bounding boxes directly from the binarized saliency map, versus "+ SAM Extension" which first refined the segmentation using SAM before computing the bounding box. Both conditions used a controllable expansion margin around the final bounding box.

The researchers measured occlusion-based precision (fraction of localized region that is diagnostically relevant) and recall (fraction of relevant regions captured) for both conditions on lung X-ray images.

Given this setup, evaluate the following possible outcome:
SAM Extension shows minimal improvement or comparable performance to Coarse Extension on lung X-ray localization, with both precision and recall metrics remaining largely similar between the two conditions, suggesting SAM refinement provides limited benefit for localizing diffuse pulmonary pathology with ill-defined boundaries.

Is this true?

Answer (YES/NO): NO